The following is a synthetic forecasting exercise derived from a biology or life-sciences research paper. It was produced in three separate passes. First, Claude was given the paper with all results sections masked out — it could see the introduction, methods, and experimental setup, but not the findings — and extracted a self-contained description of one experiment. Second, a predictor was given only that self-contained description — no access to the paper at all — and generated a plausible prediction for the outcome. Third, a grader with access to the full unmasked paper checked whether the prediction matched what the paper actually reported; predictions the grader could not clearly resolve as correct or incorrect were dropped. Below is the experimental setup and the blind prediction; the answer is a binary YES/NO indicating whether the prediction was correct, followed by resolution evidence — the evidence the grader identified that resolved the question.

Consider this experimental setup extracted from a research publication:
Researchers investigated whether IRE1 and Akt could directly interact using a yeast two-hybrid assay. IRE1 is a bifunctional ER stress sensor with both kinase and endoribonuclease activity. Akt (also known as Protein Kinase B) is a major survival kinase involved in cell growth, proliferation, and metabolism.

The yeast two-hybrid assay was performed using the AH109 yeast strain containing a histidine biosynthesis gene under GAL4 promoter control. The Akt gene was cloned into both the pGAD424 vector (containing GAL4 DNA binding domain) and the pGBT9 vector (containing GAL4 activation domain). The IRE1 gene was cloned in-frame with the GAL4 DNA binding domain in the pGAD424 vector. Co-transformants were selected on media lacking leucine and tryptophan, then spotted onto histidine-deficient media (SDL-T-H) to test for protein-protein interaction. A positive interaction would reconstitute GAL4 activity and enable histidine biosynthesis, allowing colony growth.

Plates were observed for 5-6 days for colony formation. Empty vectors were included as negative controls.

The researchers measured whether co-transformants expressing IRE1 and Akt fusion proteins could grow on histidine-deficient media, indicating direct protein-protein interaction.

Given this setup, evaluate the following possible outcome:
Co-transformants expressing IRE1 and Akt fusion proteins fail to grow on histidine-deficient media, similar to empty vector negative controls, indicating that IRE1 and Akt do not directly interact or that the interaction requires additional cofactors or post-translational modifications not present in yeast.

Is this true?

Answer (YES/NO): NO